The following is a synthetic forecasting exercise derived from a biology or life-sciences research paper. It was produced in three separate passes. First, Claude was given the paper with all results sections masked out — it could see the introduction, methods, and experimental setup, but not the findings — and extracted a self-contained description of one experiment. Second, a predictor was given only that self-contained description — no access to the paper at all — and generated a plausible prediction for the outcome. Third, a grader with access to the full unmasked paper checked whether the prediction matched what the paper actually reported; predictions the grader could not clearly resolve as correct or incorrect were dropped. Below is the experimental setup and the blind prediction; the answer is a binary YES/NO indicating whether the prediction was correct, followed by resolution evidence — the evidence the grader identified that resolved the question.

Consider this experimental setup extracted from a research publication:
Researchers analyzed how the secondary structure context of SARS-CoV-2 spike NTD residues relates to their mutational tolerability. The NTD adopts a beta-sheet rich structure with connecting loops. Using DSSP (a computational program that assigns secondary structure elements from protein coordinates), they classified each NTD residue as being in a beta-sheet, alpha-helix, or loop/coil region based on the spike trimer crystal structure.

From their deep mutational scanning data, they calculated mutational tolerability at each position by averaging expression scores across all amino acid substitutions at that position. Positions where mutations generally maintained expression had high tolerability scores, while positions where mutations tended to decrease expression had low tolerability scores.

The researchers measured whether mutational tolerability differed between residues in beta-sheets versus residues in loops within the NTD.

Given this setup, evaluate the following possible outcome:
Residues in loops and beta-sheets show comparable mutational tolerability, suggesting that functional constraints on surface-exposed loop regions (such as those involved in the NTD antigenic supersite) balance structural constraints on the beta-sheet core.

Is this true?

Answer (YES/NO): NO